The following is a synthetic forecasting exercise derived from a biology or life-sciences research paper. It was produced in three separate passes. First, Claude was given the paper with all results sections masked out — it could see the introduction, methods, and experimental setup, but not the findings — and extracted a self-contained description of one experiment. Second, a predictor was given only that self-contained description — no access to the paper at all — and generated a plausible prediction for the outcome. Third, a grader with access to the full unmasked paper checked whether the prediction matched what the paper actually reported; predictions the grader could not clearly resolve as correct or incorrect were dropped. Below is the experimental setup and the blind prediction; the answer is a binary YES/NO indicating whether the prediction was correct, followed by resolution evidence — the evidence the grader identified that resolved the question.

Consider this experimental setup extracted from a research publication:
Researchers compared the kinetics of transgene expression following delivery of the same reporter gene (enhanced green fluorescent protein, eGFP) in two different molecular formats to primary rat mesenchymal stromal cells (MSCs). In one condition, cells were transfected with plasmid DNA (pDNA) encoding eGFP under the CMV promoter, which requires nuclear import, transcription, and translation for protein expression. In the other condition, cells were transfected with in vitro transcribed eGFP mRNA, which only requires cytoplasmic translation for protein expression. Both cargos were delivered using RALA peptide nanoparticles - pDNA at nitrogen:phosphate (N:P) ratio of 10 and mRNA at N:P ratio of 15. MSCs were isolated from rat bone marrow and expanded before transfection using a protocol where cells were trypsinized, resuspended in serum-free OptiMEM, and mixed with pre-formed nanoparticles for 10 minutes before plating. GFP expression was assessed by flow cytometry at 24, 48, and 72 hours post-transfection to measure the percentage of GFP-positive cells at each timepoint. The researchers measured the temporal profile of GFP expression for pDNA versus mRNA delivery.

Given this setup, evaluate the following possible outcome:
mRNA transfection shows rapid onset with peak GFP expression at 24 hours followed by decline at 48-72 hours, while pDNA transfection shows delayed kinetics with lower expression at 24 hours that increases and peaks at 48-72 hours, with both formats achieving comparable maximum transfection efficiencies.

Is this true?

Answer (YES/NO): NO